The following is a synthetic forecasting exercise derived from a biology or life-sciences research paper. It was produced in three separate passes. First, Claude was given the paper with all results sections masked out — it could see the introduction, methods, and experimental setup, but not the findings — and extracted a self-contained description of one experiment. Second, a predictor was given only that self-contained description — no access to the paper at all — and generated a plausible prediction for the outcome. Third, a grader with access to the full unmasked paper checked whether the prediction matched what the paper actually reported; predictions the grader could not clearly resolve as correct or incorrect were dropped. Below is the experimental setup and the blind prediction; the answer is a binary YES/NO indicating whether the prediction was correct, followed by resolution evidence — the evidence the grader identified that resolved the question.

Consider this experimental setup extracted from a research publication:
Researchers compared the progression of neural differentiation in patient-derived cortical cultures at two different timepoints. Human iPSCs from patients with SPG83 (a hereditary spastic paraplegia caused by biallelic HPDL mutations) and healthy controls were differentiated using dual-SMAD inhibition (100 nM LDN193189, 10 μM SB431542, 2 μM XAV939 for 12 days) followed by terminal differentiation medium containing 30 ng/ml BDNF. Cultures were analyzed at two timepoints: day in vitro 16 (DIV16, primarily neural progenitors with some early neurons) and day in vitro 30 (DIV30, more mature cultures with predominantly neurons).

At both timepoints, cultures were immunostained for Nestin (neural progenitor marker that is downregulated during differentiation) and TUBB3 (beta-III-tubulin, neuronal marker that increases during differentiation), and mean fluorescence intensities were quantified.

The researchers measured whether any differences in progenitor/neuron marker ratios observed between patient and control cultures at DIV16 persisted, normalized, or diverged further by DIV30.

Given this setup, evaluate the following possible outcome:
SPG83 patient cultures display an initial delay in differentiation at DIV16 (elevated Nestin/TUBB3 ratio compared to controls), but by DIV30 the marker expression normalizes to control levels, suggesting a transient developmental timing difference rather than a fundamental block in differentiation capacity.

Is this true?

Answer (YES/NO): NO